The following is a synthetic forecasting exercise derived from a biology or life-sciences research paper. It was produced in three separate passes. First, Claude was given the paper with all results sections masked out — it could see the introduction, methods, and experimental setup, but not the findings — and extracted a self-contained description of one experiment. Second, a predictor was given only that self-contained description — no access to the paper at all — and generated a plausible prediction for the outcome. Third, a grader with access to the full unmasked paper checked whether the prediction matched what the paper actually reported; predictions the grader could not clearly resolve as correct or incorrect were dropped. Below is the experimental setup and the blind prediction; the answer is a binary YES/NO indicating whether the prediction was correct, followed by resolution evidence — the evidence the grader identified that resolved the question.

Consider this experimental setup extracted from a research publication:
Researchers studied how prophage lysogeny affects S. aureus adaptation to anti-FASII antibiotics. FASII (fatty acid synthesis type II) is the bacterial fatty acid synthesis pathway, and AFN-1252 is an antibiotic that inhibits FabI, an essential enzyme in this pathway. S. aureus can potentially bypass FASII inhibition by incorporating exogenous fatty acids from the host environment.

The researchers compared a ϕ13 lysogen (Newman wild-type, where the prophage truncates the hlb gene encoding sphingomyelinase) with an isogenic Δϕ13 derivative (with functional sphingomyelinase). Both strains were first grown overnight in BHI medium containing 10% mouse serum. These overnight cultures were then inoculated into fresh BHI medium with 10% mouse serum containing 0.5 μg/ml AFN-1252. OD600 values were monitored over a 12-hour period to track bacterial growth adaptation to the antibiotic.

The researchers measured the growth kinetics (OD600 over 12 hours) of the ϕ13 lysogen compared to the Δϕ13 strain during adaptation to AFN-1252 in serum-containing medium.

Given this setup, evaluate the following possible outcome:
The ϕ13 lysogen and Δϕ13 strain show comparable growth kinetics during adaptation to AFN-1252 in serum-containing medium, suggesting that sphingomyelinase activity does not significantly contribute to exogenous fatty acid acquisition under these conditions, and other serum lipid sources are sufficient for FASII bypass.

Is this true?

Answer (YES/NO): NO